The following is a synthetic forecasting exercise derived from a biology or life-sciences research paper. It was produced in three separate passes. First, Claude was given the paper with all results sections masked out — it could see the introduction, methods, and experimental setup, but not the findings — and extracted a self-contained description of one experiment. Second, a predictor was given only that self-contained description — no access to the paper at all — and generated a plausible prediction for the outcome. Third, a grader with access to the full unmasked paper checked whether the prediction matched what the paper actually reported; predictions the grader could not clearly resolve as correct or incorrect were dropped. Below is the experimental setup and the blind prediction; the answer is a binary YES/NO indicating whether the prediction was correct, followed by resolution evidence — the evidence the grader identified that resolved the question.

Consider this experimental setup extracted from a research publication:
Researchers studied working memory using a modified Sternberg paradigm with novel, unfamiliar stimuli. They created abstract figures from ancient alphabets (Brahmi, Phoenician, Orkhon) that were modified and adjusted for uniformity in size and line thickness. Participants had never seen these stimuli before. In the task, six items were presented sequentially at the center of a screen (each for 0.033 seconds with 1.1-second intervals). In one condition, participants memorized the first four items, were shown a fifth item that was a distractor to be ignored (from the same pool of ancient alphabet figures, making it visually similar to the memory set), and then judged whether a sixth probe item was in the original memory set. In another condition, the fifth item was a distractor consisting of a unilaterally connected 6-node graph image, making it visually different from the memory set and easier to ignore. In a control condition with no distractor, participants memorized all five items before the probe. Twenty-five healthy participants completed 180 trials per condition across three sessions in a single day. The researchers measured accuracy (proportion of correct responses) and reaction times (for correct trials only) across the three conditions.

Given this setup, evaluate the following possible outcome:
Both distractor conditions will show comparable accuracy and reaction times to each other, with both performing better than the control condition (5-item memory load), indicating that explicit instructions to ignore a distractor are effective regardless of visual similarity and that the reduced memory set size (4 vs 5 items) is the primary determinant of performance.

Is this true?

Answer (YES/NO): NO